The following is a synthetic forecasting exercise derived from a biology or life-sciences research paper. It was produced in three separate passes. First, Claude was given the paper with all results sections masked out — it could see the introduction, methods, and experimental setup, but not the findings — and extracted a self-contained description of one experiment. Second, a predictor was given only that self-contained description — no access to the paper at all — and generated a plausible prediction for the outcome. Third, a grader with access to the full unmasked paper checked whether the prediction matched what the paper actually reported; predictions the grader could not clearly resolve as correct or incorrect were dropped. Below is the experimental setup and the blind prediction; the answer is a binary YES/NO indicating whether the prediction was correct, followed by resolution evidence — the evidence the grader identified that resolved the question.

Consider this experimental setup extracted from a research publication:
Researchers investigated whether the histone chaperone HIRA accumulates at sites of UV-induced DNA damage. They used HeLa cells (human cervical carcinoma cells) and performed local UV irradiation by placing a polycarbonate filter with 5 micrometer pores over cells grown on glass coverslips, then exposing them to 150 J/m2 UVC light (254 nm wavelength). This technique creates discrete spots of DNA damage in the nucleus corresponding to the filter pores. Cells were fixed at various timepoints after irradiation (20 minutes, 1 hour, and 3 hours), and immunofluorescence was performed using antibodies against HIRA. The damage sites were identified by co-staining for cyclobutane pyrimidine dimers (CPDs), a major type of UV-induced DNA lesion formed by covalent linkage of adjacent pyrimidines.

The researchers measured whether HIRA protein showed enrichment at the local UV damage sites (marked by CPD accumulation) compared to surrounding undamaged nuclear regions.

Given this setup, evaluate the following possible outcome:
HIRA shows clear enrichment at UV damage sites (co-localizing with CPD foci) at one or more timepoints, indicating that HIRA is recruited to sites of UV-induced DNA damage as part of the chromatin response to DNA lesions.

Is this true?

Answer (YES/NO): YES